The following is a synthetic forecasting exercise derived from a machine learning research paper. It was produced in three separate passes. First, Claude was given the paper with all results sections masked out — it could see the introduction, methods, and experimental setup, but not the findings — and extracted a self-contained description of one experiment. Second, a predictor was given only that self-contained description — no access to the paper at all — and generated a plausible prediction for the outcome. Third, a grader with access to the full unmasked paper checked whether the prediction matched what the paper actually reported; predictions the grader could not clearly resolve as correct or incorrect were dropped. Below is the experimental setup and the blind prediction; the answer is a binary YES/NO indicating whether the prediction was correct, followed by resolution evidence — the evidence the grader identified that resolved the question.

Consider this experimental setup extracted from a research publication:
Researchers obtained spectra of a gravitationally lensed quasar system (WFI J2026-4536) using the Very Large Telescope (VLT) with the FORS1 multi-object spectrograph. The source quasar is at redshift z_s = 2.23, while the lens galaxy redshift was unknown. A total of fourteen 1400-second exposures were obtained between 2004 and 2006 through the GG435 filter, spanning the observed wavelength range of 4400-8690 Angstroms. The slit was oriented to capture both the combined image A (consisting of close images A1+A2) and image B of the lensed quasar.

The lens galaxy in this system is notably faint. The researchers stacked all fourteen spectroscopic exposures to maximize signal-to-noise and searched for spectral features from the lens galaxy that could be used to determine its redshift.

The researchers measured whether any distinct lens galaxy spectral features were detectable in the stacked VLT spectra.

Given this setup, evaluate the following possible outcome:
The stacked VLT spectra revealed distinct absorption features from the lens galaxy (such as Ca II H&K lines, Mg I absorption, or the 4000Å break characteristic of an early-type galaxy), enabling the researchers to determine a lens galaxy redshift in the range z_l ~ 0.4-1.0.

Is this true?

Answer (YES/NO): NO